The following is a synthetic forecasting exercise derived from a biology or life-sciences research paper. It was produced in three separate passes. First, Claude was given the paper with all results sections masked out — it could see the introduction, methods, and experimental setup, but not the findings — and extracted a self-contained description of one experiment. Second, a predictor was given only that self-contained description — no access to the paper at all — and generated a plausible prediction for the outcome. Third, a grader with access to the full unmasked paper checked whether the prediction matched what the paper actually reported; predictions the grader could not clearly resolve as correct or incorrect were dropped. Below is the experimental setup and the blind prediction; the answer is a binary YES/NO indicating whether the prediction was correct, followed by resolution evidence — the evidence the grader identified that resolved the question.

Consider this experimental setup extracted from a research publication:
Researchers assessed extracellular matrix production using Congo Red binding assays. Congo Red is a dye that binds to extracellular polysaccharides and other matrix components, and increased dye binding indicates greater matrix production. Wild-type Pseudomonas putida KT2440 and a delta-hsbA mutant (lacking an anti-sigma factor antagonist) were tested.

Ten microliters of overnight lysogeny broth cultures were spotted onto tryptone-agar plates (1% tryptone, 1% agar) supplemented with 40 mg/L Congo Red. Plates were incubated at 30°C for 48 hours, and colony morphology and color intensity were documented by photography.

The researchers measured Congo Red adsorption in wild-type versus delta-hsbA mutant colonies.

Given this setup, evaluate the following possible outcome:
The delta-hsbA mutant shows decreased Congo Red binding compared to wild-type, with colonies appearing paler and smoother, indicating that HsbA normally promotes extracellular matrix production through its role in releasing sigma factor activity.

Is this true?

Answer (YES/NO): NO